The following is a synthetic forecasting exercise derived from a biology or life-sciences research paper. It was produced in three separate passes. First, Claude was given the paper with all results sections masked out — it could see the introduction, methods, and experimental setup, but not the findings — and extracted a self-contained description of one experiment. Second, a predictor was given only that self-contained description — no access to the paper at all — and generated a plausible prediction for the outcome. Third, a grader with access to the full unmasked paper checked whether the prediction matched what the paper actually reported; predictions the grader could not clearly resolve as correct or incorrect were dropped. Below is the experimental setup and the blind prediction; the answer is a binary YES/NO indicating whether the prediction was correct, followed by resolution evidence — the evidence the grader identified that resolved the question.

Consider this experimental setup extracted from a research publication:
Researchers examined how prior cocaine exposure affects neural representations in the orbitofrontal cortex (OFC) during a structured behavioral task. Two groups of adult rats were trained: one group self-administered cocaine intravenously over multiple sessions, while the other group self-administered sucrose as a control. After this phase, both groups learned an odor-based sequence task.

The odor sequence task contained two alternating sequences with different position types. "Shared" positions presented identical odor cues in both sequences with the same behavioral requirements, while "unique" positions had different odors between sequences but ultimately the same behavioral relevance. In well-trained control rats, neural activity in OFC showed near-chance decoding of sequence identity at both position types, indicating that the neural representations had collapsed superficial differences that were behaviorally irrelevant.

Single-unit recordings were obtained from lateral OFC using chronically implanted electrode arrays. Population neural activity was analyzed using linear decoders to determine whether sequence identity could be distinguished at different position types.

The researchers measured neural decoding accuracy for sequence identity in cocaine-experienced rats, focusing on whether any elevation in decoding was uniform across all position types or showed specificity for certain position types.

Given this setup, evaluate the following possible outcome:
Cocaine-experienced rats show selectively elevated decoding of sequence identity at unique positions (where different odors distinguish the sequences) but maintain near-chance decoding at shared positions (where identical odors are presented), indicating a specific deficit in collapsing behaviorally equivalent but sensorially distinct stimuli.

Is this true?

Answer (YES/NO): NO